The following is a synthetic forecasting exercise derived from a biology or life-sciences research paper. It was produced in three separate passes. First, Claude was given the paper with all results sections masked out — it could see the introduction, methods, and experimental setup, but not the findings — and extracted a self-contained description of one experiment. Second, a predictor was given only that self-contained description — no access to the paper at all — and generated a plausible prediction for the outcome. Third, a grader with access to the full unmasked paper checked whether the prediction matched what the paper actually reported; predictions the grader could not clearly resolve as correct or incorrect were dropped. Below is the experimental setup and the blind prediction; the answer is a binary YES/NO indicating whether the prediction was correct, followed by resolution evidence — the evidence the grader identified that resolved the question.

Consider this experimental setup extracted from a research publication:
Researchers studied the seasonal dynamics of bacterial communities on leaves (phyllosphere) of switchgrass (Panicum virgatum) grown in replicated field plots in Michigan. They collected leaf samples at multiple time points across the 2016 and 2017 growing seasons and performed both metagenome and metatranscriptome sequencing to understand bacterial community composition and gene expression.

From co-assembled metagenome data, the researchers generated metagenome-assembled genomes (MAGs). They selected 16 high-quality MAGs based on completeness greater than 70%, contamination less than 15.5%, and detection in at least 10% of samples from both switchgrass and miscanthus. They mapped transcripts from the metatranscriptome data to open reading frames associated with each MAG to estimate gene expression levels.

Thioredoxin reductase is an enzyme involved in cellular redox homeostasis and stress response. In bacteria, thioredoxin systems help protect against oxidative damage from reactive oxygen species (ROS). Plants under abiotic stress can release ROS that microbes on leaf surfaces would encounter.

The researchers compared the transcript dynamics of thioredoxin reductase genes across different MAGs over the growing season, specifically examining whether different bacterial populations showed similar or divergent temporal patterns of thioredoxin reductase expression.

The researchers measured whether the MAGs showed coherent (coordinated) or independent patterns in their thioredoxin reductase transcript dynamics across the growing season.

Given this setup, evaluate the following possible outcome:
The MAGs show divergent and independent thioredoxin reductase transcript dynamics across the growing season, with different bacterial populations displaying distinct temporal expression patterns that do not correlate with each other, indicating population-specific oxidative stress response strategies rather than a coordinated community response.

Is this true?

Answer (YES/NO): NO